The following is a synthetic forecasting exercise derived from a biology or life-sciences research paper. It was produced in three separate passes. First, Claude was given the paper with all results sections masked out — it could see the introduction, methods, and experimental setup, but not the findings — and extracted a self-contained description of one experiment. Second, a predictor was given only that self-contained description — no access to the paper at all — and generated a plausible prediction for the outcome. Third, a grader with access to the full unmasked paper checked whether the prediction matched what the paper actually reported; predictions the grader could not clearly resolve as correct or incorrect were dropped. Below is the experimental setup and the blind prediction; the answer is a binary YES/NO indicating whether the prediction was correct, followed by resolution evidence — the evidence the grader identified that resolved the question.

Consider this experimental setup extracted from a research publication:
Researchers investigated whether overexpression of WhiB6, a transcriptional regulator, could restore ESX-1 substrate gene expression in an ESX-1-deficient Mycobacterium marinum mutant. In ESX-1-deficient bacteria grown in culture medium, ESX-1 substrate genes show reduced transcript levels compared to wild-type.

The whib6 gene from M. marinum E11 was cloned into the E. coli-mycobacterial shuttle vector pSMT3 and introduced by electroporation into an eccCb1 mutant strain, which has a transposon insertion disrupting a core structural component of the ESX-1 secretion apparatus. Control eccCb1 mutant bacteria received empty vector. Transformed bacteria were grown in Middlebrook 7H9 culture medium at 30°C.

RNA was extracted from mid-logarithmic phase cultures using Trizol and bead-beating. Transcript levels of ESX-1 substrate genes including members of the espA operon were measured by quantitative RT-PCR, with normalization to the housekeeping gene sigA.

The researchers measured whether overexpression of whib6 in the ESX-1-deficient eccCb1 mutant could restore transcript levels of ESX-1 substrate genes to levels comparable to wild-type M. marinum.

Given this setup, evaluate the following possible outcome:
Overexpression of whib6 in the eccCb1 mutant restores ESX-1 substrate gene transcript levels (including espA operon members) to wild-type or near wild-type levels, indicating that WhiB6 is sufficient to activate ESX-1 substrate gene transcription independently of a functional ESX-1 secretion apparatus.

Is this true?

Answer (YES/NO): NO